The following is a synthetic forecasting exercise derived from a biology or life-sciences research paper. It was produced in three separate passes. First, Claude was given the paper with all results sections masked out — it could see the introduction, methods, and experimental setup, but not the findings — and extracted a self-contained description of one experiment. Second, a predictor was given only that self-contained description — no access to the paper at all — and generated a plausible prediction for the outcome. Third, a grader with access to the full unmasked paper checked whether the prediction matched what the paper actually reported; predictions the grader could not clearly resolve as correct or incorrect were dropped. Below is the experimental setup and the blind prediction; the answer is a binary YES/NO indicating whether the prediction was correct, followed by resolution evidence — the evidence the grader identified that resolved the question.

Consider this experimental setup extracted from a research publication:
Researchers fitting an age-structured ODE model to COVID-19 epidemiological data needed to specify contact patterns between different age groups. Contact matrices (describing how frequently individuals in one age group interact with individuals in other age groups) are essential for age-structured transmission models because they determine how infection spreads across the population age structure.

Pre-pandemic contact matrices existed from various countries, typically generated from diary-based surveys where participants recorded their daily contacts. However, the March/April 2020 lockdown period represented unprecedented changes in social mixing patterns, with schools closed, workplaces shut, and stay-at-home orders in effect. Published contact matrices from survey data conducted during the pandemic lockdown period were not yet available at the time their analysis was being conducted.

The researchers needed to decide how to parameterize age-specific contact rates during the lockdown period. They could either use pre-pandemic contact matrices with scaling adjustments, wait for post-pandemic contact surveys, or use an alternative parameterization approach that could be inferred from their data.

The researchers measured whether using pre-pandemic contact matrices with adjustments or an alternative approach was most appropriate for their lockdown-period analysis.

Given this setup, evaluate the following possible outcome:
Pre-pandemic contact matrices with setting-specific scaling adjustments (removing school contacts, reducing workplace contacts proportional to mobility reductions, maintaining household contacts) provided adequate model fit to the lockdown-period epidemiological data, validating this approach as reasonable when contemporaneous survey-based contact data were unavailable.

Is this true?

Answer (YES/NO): NO